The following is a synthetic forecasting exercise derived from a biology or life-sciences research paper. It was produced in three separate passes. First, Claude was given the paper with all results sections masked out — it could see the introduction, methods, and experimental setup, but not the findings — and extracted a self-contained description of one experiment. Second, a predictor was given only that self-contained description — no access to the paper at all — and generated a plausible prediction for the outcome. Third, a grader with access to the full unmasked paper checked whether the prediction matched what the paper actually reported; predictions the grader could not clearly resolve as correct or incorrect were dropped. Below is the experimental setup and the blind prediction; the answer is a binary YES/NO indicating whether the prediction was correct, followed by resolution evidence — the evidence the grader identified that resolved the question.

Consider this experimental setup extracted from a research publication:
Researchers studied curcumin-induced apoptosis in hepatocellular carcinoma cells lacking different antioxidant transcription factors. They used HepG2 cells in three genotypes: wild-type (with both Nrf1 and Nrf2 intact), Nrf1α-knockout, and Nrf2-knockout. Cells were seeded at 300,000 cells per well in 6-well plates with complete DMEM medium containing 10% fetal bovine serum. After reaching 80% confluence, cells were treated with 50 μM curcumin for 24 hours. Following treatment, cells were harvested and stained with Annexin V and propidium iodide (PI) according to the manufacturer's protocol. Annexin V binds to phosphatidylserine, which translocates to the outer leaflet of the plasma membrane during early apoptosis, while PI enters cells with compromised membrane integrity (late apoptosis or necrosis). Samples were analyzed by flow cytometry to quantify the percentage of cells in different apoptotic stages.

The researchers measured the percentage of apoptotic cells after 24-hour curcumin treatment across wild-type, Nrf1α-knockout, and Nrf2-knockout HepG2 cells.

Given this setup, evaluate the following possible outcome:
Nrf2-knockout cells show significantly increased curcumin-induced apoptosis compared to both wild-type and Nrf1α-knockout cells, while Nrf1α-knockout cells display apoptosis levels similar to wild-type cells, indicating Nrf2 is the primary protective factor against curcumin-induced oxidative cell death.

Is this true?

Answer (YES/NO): NO